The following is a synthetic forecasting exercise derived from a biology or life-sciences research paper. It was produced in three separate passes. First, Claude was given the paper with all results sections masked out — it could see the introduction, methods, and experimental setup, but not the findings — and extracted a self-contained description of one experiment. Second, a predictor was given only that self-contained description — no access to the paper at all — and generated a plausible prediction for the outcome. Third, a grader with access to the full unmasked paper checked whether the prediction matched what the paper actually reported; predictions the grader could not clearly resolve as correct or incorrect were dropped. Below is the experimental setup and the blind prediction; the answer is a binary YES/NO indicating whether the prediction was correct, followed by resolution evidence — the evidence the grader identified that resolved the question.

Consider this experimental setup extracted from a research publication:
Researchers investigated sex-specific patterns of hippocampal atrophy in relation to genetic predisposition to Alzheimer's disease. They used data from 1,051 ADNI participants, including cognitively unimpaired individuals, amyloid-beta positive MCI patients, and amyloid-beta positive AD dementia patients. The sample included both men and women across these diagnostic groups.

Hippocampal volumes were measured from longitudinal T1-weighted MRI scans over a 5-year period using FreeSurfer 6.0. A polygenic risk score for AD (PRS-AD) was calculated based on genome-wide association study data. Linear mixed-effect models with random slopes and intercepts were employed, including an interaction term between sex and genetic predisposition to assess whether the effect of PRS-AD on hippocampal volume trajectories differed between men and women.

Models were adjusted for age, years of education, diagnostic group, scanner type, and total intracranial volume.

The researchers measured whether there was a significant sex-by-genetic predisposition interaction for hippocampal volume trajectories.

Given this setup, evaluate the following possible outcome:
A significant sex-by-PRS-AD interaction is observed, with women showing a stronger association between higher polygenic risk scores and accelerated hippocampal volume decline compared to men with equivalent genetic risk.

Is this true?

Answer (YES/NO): NO